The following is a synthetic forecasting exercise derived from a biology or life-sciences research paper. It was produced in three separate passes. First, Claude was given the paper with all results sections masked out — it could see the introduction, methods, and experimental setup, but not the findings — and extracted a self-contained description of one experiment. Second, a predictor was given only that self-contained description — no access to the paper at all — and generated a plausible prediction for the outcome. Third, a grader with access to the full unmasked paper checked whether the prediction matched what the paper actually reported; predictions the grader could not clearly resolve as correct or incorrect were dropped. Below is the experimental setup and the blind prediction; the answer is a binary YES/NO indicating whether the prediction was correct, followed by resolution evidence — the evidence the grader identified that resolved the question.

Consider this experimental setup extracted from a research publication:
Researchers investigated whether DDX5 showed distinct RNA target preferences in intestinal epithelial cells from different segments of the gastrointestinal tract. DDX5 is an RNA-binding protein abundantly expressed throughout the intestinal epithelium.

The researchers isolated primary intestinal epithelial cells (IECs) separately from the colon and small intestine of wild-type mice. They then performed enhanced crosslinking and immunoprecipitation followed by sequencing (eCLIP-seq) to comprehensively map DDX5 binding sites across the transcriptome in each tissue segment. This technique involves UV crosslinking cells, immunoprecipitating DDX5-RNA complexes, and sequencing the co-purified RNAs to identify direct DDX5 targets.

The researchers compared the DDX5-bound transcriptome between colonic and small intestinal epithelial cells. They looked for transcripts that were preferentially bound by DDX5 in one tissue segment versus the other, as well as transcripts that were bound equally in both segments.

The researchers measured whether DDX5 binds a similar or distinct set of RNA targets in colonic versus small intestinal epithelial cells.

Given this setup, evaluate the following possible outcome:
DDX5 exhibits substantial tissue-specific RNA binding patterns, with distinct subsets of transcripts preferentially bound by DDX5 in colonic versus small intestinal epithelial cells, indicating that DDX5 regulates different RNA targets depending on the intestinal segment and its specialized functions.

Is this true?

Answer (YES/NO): YES